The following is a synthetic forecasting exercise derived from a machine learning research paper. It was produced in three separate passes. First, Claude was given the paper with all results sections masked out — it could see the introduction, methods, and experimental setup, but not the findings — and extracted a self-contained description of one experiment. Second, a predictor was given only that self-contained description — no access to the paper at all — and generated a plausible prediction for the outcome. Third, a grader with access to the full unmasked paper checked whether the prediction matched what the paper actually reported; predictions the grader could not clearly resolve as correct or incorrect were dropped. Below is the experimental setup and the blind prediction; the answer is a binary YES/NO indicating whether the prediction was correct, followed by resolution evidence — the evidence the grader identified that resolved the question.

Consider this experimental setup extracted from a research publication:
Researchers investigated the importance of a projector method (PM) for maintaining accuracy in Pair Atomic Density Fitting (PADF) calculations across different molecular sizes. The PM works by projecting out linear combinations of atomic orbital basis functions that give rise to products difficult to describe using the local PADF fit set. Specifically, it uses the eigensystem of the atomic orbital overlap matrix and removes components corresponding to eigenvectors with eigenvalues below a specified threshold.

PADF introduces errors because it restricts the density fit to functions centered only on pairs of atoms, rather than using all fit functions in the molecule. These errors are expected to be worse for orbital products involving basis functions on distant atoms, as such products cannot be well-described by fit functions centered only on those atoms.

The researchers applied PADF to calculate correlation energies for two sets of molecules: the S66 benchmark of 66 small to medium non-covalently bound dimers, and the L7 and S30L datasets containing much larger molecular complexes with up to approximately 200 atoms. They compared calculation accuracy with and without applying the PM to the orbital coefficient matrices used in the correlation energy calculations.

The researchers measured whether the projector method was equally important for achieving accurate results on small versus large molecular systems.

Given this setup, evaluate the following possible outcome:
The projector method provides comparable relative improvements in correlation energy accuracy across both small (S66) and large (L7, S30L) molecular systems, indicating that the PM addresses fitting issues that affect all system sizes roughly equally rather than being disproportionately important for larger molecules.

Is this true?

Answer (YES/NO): NO